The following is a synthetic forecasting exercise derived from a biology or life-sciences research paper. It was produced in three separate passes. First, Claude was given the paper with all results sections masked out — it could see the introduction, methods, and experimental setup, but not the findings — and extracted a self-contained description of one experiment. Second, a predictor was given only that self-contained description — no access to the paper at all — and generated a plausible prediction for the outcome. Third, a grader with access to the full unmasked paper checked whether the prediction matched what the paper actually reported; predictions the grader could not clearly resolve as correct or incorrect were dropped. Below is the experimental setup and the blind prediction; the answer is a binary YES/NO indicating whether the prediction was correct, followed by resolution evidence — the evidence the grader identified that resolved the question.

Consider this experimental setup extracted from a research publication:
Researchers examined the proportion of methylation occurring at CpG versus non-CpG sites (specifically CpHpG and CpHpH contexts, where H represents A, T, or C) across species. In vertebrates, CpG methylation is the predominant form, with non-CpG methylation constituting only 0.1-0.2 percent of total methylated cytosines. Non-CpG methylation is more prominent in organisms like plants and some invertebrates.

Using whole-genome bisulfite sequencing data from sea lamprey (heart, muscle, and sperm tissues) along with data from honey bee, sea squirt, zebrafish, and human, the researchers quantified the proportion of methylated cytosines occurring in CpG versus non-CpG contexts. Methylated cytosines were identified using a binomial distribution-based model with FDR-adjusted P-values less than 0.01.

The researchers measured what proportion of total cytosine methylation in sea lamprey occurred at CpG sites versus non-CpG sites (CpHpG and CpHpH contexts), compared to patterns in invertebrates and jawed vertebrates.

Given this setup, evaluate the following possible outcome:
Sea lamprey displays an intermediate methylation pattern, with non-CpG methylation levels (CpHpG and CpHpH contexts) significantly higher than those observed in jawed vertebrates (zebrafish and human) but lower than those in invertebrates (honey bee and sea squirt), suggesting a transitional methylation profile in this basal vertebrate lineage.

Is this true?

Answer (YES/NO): NO